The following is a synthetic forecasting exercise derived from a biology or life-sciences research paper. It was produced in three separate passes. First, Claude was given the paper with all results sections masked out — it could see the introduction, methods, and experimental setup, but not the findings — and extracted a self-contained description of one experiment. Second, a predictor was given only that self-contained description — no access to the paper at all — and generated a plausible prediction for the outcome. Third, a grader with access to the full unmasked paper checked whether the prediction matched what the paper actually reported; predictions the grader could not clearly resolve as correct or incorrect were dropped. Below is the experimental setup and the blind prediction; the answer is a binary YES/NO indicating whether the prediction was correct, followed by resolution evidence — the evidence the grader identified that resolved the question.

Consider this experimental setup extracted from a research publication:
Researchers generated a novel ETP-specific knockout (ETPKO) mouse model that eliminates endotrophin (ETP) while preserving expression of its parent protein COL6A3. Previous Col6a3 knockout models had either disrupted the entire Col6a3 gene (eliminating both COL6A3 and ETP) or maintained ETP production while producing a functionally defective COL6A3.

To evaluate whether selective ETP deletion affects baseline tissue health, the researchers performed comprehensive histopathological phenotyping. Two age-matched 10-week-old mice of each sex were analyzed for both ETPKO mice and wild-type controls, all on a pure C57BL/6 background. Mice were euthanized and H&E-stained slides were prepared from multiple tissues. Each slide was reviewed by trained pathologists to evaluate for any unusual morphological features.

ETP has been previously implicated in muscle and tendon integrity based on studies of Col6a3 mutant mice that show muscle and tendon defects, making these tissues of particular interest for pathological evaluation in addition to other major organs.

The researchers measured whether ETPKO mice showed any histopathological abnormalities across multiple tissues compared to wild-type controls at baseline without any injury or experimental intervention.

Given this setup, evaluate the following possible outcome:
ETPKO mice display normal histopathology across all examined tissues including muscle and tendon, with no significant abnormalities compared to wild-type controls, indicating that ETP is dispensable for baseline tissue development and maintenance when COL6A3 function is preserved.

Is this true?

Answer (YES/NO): YES